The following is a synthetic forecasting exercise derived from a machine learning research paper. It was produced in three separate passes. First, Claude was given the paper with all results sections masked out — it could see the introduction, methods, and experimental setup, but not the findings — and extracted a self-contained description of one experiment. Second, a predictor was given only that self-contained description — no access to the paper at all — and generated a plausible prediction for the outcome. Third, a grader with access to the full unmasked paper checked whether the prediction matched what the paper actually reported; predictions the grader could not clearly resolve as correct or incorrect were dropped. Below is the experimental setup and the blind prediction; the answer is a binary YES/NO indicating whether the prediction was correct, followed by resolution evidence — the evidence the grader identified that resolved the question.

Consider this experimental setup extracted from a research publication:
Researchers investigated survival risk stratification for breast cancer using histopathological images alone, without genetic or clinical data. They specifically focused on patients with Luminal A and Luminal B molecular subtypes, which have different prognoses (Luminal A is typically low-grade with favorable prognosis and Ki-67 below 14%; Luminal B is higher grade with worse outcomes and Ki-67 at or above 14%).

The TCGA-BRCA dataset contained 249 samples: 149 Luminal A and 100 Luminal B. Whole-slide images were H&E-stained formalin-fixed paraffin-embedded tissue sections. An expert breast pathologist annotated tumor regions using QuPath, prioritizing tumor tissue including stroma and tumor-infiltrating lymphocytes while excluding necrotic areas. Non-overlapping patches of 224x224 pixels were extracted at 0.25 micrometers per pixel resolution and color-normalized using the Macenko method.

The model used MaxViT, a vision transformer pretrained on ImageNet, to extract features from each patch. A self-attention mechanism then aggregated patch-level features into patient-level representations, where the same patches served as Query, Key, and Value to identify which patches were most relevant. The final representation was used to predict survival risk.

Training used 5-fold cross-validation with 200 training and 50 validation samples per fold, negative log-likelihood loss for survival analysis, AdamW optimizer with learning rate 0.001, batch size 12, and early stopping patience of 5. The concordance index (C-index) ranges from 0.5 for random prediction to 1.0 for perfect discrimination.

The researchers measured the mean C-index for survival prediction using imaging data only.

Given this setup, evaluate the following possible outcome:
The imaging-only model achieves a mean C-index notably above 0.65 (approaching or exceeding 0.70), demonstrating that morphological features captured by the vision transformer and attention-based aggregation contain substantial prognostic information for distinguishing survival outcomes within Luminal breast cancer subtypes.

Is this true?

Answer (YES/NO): NO